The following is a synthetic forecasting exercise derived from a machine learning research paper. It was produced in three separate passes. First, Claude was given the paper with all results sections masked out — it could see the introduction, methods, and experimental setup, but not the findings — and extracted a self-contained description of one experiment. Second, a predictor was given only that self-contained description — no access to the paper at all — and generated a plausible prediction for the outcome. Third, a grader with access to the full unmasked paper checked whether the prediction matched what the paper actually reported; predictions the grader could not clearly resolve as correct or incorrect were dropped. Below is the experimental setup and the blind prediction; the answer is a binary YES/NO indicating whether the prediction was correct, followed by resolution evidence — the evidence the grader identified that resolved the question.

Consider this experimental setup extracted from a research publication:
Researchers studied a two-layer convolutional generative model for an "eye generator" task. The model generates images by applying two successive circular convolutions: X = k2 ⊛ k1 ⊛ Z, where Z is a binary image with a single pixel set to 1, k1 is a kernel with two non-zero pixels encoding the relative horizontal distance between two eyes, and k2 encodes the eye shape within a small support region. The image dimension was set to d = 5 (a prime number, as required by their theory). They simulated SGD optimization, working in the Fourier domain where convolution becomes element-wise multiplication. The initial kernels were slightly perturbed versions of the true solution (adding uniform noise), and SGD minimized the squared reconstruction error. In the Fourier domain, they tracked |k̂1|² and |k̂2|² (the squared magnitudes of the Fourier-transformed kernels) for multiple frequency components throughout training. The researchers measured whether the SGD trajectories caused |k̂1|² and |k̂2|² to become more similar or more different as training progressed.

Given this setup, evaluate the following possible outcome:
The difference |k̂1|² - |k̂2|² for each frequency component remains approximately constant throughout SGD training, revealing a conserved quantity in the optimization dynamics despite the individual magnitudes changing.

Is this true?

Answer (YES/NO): NO